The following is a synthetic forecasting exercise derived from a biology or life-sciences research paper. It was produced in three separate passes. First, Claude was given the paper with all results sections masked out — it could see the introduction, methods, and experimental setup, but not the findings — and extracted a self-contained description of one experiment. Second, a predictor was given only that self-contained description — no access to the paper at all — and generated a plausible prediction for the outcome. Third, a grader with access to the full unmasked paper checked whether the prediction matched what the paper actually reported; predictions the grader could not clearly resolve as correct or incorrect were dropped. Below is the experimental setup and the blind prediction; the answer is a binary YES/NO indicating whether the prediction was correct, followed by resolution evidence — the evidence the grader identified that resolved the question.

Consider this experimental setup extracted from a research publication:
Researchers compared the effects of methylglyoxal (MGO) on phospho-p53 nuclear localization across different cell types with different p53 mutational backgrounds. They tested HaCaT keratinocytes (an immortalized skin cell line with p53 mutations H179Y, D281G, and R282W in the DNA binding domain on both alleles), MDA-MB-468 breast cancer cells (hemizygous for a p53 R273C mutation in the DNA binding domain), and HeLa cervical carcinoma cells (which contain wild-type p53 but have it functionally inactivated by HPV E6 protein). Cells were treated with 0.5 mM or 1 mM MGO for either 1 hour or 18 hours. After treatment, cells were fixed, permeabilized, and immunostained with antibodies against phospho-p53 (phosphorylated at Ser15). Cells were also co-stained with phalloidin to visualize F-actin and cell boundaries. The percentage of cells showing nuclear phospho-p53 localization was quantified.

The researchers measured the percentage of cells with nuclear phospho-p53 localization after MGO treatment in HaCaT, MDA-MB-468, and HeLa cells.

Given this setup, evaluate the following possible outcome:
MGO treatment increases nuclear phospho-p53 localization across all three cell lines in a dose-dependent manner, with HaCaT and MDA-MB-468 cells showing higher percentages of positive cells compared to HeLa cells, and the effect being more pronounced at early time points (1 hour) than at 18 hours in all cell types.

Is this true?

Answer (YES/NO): NO